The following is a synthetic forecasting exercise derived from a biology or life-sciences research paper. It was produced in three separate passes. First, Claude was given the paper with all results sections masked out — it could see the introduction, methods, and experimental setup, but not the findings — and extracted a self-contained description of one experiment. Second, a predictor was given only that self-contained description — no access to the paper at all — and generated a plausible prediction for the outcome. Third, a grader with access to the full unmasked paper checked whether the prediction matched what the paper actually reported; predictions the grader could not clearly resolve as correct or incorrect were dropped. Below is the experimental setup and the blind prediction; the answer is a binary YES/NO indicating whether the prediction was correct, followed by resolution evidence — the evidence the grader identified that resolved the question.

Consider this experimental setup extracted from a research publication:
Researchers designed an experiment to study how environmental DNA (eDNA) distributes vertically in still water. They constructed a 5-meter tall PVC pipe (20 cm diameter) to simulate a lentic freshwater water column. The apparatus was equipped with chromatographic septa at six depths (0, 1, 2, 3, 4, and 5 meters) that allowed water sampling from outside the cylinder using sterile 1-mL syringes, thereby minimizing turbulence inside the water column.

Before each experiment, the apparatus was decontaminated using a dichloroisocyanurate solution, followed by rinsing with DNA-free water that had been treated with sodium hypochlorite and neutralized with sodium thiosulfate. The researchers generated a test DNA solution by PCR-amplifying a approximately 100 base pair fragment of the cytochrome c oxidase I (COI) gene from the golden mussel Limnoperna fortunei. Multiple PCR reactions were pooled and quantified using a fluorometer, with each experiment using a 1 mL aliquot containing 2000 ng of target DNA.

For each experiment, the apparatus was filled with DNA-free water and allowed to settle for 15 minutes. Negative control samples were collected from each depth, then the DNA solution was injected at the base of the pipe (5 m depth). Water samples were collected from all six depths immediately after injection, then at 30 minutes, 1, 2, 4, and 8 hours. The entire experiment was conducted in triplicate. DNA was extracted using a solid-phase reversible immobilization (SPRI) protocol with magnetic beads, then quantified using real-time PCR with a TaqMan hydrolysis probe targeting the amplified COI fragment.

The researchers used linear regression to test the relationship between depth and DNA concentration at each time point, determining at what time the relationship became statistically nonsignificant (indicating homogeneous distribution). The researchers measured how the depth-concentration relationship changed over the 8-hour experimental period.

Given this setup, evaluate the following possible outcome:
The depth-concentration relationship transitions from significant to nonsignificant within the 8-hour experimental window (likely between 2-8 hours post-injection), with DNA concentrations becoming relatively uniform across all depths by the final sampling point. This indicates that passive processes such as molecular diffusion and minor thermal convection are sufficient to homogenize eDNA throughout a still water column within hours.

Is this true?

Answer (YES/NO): NO